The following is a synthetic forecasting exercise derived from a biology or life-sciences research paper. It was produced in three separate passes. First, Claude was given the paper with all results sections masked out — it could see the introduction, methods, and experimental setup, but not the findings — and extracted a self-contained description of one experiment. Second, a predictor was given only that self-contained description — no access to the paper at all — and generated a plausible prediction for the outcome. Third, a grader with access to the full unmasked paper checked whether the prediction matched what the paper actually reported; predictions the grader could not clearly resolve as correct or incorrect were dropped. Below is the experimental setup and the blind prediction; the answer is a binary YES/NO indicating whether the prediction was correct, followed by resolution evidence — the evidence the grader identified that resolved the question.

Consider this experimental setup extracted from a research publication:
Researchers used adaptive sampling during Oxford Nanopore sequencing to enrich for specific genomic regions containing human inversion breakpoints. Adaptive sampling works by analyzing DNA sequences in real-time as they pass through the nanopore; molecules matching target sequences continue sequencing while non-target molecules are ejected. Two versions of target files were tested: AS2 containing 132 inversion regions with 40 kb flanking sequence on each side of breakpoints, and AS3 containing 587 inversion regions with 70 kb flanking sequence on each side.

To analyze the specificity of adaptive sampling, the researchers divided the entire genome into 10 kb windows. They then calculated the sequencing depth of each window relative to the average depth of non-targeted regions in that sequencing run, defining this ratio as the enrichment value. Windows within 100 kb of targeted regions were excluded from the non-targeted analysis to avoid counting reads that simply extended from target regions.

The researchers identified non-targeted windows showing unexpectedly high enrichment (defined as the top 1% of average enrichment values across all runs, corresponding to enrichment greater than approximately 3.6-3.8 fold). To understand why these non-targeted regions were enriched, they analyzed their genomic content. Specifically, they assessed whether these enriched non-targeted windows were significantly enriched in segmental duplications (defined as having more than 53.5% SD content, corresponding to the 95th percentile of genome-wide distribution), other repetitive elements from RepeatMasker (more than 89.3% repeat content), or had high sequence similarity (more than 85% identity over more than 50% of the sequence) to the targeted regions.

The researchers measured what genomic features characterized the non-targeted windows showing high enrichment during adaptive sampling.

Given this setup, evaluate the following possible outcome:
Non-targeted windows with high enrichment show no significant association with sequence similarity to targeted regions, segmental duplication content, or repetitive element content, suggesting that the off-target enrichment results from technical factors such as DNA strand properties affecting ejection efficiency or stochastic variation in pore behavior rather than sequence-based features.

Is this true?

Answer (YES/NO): NO